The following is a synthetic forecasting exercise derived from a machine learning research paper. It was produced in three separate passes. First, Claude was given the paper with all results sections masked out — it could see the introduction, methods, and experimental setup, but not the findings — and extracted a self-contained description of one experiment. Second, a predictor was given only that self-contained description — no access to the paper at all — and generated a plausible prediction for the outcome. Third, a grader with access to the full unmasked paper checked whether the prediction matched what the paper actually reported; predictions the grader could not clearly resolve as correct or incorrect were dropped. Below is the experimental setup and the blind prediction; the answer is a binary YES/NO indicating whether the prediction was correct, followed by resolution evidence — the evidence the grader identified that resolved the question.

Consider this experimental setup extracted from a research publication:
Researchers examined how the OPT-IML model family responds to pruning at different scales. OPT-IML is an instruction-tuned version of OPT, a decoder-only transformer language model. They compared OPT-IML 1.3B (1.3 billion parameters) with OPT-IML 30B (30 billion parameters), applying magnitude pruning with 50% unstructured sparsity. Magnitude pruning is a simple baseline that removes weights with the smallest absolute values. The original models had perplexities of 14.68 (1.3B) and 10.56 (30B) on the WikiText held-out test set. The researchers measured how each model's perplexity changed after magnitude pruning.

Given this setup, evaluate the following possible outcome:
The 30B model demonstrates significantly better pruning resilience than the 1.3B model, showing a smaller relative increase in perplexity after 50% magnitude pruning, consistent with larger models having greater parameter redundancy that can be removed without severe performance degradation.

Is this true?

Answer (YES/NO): YES